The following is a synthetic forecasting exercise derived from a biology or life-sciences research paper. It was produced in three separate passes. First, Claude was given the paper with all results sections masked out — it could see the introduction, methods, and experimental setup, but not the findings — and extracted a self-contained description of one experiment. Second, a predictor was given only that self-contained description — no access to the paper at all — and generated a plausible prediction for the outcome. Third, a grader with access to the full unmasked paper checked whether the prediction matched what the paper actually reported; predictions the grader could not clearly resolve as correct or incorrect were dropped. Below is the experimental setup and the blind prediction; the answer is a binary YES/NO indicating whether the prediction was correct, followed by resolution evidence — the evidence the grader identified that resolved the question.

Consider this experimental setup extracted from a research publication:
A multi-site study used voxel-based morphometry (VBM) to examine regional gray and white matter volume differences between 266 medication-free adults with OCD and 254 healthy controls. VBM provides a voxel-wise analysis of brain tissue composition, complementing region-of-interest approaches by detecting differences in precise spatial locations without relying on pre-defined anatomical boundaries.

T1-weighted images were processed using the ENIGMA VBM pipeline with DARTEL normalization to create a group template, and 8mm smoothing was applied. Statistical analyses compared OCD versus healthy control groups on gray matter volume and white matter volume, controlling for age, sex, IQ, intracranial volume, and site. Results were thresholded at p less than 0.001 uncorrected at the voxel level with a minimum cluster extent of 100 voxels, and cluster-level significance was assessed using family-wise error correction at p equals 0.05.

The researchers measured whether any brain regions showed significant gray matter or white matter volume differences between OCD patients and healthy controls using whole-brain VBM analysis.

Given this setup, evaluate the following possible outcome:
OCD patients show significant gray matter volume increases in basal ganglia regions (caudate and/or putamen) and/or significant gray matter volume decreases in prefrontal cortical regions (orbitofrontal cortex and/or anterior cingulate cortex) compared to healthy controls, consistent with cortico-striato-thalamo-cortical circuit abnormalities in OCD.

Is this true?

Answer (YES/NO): NO